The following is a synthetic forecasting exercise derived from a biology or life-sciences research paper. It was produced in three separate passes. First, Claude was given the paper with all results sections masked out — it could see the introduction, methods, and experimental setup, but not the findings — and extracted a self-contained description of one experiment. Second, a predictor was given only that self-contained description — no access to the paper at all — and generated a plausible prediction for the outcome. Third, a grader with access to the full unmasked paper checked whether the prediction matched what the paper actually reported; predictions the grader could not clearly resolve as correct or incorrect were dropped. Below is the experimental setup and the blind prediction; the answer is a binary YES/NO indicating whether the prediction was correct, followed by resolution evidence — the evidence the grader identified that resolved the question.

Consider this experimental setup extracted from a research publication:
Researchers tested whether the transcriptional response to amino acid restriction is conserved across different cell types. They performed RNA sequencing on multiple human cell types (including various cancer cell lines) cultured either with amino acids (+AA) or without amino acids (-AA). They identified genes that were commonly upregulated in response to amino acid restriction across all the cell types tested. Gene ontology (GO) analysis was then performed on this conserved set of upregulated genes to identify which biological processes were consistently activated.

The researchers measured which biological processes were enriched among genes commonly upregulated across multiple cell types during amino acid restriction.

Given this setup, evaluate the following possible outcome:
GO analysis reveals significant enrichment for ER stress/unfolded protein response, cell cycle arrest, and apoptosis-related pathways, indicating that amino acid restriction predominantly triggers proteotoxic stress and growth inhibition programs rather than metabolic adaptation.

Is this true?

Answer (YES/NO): NO